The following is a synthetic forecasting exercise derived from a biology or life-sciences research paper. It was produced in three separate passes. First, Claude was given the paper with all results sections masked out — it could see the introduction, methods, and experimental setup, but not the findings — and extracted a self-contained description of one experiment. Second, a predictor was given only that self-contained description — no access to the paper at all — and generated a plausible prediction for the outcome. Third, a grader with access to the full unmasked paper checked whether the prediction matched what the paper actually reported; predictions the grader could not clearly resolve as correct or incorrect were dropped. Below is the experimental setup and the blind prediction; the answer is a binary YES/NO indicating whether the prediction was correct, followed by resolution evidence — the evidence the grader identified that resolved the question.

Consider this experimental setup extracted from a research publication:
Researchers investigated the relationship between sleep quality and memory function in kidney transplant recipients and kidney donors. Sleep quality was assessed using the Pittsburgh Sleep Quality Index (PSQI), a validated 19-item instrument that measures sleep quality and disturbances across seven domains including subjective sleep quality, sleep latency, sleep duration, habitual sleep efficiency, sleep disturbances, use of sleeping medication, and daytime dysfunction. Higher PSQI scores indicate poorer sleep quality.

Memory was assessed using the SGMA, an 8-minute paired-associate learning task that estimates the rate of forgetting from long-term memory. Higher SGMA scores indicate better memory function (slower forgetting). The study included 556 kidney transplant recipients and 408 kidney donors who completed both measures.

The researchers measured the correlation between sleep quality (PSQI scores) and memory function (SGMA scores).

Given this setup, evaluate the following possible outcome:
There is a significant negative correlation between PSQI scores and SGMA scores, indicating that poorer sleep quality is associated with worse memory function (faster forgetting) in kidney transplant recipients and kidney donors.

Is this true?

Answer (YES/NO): YES